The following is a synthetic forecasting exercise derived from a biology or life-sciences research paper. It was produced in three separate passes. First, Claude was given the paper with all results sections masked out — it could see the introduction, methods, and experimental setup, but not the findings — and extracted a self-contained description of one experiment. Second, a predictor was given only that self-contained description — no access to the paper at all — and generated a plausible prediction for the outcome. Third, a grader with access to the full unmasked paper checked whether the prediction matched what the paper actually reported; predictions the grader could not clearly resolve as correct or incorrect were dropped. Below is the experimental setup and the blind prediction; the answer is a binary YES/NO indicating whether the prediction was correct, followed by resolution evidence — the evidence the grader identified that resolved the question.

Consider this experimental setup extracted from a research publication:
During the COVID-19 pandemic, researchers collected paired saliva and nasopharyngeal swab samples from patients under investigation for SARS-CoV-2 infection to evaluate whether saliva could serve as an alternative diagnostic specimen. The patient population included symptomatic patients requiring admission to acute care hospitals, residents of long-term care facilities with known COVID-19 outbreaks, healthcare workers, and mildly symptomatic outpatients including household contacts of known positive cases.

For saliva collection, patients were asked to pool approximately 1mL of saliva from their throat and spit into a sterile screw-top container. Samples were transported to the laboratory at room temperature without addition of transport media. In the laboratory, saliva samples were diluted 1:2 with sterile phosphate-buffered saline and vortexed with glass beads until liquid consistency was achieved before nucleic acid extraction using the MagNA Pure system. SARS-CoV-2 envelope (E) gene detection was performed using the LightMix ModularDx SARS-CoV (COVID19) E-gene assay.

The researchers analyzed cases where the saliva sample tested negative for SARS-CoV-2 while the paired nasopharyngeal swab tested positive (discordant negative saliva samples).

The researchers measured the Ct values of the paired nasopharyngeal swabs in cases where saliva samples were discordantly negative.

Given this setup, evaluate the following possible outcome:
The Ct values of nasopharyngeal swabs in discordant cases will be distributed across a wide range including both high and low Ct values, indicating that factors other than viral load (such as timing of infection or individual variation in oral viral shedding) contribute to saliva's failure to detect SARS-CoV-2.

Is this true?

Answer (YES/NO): NO